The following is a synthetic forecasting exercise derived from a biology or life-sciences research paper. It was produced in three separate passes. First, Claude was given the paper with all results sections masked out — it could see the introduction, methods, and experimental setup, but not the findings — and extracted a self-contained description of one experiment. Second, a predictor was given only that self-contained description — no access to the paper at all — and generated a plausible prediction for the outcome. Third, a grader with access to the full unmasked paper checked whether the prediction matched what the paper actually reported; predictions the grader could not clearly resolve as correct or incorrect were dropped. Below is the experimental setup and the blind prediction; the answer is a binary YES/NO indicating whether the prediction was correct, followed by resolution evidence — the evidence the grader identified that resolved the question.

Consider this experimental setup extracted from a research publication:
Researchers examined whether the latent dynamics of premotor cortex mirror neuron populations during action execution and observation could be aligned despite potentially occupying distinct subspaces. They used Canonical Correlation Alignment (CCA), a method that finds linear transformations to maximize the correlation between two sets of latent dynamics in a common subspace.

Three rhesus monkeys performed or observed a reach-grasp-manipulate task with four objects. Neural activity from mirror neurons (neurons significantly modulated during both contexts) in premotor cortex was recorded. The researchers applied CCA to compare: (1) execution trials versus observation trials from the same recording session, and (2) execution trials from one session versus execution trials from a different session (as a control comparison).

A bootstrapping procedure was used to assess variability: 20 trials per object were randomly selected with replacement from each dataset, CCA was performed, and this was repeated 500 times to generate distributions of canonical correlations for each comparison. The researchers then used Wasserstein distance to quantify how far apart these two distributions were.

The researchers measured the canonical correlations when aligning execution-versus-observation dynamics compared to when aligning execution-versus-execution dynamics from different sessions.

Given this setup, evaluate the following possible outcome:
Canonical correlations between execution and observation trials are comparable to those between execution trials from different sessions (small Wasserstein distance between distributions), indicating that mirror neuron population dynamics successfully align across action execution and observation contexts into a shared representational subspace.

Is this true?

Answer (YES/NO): NO